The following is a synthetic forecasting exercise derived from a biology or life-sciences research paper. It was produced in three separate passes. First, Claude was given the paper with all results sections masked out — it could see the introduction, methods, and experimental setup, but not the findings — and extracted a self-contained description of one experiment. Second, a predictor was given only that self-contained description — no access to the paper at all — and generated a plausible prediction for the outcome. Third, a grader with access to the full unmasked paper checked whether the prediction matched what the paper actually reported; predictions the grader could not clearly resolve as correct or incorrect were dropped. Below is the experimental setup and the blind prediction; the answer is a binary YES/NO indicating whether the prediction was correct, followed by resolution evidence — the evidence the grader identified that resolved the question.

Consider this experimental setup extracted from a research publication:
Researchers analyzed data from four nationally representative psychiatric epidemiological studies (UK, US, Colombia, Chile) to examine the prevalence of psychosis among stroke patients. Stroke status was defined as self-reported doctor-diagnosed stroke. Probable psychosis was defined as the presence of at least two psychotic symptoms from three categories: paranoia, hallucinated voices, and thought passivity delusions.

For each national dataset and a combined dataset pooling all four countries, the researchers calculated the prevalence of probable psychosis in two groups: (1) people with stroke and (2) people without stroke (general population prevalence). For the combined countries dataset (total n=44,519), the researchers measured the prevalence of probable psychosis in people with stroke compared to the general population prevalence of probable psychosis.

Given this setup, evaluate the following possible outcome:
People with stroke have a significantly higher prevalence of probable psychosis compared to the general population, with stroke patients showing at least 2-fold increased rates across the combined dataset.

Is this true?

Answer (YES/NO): YES